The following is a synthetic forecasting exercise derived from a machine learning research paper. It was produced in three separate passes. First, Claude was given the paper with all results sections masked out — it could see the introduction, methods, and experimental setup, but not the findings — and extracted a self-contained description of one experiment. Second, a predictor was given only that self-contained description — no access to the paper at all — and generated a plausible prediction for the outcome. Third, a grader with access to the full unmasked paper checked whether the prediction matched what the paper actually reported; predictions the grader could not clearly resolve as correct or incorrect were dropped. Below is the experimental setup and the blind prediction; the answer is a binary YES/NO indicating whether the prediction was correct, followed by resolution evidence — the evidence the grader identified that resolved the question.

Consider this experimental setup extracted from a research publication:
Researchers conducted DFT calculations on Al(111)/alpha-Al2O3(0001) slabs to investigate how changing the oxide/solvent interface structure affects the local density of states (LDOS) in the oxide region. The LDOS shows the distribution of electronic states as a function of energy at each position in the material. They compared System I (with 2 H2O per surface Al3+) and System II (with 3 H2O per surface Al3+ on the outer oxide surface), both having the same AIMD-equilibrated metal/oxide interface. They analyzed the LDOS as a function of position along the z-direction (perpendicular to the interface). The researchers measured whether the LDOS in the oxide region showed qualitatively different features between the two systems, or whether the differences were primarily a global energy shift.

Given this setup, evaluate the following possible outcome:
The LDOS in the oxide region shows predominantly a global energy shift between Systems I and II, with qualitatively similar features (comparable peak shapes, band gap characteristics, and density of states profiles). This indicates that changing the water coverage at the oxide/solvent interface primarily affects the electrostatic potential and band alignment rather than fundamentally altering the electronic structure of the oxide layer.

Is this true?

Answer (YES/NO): YES